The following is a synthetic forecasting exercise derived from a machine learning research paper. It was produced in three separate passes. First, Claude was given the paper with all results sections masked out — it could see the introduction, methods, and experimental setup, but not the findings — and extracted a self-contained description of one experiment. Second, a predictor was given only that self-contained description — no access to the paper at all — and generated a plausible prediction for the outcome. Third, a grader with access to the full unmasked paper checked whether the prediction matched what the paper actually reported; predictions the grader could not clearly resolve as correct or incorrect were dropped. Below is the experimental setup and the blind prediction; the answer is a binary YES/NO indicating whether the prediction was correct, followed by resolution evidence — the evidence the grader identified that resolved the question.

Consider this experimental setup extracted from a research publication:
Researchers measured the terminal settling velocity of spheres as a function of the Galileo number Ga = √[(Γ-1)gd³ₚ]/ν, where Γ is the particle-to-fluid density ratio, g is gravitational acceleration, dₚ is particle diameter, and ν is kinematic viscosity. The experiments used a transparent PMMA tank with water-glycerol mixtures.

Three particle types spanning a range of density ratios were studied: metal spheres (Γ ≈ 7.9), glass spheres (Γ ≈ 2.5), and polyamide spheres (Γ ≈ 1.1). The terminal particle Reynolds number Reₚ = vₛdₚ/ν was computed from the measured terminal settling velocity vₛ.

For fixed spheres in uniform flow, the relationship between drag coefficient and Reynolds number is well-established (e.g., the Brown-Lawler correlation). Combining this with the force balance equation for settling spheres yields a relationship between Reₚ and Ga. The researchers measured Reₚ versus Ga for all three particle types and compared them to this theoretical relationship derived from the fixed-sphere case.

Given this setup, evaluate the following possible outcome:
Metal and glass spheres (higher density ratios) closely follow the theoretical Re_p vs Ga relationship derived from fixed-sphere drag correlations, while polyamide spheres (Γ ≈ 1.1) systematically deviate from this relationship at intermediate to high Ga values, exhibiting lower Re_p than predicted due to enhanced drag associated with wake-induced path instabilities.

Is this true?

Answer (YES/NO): NO